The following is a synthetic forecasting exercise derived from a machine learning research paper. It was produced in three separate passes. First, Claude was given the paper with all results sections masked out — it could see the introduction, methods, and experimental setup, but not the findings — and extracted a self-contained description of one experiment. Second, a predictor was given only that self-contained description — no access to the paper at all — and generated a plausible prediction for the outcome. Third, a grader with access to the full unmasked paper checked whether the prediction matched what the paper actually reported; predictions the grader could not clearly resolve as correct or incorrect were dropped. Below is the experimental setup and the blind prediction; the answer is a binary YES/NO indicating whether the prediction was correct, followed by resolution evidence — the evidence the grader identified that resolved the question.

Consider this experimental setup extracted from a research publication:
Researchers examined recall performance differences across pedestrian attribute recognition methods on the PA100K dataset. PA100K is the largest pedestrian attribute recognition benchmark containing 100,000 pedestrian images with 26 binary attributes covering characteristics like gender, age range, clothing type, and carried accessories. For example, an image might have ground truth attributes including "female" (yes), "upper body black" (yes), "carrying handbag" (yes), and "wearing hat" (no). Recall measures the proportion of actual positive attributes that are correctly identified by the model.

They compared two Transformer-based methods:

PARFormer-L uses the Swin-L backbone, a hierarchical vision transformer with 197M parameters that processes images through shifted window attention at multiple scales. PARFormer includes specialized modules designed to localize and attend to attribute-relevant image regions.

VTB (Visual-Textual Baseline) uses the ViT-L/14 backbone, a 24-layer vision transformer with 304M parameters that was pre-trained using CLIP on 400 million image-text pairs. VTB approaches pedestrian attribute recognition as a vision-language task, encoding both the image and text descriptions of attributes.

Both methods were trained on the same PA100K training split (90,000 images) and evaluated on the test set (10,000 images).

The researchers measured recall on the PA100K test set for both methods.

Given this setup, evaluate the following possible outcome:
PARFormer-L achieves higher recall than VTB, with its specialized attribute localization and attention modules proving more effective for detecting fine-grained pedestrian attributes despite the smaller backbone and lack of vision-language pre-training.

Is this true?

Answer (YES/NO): YES